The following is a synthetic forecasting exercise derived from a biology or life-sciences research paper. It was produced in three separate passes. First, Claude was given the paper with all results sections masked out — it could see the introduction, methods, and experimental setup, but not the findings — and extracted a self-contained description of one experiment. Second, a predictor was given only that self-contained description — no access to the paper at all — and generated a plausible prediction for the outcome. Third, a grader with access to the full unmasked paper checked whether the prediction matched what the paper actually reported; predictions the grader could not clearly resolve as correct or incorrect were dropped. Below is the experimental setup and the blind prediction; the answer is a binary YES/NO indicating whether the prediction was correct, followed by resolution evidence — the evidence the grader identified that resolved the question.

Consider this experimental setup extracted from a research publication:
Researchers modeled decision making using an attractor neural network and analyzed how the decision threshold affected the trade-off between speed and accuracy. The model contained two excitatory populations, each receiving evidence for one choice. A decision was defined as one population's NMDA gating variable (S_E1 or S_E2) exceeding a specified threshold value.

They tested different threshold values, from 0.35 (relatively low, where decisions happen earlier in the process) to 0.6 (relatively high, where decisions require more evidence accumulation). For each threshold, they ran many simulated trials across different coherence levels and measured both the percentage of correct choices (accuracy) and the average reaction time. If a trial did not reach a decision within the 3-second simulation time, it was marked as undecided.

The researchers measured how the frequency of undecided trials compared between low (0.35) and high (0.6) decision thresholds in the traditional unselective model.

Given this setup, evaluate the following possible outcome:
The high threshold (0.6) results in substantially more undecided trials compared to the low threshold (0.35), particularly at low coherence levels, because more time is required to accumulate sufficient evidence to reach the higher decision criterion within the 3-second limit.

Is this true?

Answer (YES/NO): NO